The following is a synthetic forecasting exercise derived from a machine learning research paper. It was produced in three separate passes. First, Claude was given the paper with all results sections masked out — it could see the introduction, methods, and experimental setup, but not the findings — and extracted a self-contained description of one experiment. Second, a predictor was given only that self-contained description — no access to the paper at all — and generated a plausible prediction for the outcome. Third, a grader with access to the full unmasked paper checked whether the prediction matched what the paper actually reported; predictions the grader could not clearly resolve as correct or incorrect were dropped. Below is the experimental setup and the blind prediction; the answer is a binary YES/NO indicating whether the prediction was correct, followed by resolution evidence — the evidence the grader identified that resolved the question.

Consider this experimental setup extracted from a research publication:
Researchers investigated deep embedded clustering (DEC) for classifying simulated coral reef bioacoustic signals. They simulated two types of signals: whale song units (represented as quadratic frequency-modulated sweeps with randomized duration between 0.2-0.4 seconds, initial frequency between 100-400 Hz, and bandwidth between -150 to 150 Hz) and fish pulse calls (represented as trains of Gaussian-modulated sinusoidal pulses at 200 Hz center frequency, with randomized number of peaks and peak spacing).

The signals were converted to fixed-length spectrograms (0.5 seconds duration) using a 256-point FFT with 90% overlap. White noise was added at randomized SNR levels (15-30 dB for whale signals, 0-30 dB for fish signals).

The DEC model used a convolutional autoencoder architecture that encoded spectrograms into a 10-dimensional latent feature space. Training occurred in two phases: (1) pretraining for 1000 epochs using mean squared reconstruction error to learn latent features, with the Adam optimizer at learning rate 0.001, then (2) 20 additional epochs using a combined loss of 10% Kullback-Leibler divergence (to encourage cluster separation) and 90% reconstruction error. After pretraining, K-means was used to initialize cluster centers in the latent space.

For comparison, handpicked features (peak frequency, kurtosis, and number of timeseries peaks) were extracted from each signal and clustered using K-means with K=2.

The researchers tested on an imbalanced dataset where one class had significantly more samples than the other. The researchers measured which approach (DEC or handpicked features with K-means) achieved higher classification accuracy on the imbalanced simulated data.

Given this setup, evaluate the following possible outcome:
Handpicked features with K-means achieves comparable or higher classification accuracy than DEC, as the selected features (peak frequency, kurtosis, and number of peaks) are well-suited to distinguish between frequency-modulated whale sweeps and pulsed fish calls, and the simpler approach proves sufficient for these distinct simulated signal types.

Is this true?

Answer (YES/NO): YES